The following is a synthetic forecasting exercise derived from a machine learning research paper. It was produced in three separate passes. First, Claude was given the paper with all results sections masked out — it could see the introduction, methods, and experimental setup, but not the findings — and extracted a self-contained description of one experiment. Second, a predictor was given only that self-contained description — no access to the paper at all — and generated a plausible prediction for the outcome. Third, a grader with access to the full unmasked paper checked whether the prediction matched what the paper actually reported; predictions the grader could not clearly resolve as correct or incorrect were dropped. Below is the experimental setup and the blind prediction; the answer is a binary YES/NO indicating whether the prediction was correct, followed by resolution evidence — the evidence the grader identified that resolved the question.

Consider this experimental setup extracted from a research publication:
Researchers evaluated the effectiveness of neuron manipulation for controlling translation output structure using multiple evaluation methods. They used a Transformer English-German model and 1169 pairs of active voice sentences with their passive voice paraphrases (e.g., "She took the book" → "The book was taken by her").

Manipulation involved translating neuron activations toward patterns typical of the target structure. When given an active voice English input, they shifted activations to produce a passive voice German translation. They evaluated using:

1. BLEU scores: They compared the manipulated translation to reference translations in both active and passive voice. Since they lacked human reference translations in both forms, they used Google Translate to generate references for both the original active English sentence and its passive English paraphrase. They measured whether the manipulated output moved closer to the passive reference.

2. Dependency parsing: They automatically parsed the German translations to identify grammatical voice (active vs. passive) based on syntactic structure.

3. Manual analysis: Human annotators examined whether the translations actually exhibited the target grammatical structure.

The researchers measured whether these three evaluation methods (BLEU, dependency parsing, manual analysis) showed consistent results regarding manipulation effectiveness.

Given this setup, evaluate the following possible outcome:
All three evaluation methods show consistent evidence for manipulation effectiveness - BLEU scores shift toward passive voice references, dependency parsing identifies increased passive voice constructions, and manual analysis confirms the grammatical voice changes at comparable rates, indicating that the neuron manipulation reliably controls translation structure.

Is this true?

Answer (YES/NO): NO